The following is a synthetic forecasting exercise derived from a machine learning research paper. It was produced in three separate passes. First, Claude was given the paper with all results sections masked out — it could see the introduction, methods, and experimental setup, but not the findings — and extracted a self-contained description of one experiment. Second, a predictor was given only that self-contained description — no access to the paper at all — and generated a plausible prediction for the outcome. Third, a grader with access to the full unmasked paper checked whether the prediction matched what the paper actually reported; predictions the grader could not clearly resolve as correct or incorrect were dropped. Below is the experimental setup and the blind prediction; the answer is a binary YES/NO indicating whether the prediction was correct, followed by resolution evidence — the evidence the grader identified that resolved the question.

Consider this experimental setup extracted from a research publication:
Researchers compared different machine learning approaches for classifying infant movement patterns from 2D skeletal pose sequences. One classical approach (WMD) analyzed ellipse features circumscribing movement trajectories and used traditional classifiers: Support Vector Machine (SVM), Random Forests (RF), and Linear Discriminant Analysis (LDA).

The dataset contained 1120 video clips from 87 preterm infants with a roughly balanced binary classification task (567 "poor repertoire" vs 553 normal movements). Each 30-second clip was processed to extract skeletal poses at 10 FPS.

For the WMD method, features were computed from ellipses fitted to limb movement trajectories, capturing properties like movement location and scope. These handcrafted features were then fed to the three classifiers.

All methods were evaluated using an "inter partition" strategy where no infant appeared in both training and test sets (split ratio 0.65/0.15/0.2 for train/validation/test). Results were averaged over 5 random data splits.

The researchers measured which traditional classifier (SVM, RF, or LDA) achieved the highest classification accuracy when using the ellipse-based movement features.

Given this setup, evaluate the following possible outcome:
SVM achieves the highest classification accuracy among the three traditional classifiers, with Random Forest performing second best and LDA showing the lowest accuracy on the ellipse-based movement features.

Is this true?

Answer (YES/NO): NO